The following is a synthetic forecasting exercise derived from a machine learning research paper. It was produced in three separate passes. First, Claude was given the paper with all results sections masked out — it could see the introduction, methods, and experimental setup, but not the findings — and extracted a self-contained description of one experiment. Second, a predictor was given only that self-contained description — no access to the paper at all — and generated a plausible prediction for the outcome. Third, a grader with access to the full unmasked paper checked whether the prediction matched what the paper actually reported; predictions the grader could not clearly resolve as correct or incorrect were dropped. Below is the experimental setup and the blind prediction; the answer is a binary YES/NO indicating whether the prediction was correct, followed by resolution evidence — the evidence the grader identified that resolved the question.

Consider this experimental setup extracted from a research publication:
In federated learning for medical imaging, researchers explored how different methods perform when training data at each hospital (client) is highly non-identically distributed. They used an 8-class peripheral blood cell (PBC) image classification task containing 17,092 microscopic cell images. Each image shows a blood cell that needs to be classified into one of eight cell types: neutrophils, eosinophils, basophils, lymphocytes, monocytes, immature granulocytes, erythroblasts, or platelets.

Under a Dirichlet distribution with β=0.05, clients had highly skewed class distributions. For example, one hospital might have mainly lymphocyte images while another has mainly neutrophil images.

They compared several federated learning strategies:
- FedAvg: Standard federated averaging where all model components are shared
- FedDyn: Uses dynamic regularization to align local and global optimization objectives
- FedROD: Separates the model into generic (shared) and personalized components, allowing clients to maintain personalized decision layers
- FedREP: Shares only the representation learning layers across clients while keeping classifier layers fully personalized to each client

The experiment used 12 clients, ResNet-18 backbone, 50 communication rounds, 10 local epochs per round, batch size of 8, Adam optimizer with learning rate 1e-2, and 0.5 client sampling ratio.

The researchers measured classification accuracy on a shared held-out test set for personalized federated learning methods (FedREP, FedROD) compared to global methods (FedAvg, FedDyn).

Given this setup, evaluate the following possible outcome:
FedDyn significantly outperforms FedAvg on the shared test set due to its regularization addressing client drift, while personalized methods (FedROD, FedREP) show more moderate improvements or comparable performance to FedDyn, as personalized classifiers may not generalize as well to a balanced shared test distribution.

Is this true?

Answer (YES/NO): NO